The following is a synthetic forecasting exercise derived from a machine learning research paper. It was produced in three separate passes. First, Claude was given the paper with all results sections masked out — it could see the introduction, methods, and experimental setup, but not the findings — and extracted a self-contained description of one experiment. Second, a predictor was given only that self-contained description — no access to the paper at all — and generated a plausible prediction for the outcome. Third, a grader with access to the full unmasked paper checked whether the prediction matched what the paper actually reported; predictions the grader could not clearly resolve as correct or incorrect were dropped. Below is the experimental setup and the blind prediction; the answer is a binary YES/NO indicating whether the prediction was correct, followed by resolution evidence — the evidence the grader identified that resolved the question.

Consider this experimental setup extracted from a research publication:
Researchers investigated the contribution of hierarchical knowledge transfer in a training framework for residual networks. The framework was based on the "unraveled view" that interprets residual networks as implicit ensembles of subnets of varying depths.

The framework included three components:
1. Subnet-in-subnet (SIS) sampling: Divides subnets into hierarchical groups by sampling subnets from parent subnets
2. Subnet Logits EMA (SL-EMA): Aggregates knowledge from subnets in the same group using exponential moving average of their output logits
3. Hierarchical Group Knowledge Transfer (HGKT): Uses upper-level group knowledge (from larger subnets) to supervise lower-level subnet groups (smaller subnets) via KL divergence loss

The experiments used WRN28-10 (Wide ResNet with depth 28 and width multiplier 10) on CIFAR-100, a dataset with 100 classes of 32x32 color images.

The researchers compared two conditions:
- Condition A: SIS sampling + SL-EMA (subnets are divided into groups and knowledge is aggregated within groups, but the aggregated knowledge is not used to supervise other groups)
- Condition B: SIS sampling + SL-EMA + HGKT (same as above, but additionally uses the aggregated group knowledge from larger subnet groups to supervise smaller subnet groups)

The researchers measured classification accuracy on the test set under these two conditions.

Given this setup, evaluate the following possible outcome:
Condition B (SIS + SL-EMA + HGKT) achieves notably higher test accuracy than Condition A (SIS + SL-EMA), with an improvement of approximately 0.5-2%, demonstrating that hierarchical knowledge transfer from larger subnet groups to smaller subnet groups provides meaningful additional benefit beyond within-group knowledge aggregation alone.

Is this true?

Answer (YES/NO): YES